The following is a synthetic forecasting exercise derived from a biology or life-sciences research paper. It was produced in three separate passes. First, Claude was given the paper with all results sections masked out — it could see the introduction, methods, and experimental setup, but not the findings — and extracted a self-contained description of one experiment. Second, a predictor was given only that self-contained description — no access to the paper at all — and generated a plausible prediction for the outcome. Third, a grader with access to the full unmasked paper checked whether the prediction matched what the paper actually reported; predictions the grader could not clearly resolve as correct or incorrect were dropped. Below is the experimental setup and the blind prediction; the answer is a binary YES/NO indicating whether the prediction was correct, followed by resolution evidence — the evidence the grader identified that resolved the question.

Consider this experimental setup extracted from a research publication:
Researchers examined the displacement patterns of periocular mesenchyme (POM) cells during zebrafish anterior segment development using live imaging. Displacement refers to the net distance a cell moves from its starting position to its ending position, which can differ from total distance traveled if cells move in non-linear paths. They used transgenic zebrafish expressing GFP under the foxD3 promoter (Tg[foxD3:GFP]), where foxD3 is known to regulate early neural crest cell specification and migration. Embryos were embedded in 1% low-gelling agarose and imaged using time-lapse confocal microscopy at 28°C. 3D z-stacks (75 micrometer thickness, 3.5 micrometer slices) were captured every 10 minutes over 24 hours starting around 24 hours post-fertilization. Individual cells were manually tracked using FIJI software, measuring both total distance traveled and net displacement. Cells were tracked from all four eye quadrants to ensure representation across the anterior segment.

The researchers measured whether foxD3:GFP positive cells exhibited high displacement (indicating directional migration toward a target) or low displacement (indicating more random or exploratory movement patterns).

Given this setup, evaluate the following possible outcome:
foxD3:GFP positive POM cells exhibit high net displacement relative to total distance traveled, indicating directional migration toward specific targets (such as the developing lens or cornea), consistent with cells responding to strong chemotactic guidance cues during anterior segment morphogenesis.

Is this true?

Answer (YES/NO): YES